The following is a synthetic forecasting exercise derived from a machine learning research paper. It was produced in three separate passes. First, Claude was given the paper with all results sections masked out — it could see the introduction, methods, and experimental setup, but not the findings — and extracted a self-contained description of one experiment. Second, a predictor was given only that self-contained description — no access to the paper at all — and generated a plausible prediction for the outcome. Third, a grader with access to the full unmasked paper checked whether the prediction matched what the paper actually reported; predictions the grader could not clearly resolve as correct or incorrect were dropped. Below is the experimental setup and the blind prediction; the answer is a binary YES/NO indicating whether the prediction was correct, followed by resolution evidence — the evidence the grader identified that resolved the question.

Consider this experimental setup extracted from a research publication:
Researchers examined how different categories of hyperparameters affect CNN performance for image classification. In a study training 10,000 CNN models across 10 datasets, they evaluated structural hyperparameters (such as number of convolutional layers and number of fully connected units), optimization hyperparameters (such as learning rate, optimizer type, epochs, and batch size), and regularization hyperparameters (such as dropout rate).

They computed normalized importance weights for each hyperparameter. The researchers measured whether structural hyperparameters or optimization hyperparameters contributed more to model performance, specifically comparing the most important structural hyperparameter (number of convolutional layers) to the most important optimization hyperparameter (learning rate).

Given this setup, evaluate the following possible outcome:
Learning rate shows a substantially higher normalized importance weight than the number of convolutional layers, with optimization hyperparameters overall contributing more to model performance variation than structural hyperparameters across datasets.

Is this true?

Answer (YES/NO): NO